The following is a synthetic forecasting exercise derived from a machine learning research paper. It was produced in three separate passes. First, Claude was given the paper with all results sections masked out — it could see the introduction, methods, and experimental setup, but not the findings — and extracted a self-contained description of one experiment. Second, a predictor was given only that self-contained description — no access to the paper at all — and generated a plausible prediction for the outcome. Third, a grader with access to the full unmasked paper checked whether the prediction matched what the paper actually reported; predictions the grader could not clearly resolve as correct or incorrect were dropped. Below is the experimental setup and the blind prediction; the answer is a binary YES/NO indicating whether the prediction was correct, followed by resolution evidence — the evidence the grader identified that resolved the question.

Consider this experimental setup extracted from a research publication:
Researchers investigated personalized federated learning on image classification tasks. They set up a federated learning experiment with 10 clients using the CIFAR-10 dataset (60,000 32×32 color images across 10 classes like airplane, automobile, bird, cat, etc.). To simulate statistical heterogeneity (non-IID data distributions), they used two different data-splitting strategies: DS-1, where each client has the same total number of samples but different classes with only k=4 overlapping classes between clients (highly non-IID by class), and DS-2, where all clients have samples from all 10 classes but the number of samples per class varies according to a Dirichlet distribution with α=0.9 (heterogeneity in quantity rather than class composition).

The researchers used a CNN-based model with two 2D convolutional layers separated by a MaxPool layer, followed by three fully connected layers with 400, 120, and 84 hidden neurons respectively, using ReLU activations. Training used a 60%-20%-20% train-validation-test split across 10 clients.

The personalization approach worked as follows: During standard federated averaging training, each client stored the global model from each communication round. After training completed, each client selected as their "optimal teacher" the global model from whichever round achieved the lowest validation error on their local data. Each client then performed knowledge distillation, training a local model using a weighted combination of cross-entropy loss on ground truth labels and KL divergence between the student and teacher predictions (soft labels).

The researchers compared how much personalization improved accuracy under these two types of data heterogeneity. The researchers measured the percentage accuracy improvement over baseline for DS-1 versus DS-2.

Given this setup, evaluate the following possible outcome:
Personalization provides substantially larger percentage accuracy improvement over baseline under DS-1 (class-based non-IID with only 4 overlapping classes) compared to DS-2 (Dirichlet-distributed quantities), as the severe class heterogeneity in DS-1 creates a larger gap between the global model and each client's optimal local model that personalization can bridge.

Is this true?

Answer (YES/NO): YES